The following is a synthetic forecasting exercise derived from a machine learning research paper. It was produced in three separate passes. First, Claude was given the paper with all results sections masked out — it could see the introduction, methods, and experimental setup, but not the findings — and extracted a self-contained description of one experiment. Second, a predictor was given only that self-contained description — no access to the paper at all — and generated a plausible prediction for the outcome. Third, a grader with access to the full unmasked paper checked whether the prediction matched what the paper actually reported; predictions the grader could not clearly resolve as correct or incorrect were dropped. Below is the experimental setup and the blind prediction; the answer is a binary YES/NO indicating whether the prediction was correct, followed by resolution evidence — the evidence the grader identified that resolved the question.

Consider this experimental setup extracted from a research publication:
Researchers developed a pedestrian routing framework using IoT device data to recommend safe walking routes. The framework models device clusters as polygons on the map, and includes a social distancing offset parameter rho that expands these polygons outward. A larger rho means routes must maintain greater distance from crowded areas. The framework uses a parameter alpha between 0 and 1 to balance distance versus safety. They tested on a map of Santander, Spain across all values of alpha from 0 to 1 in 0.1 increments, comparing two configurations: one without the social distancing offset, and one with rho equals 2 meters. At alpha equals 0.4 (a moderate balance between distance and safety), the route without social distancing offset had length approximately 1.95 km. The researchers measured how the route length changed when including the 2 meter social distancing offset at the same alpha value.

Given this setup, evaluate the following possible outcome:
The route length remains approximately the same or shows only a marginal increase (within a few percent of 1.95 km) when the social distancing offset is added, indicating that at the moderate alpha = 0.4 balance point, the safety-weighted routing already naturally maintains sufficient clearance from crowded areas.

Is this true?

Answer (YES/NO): NO